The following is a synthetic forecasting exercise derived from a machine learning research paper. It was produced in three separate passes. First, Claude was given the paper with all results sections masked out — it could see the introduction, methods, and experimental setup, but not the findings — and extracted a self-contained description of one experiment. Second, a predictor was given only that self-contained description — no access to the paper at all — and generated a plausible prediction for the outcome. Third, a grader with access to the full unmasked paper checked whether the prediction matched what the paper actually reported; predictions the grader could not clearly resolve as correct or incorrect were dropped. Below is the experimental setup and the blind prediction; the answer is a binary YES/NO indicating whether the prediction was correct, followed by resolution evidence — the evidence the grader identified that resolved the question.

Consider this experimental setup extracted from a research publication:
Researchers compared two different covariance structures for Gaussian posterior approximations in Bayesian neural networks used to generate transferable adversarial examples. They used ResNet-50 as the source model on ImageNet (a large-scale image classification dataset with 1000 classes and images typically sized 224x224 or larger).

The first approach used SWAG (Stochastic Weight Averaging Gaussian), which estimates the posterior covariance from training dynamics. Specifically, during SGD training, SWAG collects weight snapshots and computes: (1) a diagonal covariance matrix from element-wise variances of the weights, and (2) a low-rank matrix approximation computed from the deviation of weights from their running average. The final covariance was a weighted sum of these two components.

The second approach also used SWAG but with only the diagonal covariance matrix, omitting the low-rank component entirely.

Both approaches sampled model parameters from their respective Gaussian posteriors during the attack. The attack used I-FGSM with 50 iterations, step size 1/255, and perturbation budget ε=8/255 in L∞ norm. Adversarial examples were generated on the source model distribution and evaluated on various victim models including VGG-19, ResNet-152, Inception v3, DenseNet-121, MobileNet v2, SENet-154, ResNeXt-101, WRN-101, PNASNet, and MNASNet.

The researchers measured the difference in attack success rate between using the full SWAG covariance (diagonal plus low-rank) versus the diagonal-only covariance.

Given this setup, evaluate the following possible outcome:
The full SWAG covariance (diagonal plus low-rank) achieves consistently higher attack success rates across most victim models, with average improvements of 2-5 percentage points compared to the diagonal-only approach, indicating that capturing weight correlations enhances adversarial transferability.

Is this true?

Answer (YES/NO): NO